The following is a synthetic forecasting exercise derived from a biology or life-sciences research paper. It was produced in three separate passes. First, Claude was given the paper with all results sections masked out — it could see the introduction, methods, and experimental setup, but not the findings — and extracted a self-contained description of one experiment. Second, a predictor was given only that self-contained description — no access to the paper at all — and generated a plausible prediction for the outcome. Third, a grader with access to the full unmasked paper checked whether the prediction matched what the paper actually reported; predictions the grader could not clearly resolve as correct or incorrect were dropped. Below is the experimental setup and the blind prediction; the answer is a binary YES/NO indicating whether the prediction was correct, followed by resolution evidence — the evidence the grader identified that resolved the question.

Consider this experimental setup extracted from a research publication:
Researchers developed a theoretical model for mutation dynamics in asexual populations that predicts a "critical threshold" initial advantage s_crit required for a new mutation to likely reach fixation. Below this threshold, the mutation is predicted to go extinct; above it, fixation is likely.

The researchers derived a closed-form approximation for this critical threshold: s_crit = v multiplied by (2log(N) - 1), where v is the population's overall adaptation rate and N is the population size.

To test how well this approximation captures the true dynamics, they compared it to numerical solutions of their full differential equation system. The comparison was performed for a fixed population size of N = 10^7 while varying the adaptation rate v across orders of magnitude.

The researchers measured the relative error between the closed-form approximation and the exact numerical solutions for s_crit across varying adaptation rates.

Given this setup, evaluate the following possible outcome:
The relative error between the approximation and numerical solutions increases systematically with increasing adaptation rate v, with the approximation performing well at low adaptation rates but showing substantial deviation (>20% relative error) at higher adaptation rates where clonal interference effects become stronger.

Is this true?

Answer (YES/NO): NO